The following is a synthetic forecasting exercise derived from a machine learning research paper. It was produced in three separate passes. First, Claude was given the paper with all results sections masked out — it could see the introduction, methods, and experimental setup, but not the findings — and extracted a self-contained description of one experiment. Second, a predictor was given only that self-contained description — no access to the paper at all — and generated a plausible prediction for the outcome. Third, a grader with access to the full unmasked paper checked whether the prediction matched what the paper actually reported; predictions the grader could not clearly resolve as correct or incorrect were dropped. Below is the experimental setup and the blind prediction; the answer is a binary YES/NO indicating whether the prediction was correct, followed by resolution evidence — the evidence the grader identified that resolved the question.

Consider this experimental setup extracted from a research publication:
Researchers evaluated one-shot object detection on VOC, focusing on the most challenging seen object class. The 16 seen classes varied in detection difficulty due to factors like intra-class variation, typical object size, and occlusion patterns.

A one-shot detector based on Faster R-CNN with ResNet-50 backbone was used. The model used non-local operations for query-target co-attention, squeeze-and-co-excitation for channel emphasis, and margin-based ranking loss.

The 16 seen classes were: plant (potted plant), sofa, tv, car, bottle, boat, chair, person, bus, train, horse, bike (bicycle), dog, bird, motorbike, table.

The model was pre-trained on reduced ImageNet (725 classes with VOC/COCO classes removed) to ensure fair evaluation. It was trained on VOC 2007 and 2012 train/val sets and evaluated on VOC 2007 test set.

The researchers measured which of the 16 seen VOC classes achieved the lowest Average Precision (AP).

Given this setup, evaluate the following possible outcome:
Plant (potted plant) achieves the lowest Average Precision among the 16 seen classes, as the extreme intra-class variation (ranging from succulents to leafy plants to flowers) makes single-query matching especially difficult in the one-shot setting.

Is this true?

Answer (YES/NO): NO